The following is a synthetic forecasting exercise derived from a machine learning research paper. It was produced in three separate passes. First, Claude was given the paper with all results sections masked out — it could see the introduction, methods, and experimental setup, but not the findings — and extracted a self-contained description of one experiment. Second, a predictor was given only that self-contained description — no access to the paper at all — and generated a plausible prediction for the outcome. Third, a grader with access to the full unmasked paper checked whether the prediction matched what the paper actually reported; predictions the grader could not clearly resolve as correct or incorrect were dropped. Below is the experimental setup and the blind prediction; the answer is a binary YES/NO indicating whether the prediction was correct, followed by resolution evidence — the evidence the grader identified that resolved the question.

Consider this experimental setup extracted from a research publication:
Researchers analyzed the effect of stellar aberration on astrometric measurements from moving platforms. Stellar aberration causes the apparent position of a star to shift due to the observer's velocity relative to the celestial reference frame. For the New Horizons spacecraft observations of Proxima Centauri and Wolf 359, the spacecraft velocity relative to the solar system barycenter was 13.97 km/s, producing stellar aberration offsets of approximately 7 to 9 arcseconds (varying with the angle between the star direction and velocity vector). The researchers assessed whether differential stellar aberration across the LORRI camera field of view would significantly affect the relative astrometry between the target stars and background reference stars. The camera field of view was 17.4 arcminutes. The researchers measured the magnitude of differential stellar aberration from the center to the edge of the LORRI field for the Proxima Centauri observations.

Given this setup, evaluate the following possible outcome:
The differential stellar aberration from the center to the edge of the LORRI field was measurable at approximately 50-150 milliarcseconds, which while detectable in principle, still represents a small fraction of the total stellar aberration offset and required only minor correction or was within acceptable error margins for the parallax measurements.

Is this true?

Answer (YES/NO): NO